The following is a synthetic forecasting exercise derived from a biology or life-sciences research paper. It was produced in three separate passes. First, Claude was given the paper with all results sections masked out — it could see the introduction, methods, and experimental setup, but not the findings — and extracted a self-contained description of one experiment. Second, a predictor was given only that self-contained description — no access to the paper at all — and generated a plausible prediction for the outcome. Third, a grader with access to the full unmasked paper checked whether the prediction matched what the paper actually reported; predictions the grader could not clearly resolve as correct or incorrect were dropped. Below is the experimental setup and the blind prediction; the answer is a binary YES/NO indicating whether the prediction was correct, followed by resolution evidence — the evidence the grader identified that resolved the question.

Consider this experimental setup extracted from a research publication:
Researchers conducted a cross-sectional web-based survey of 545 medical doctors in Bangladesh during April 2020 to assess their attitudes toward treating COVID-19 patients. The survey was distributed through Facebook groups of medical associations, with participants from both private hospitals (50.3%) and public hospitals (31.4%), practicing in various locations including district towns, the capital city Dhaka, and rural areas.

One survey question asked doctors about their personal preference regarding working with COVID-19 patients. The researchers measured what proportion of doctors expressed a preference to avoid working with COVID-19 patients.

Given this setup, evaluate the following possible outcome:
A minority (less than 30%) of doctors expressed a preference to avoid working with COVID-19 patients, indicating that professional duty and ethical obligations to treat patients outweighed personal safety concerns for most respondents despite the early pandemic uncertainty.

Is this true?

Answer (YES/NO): NO